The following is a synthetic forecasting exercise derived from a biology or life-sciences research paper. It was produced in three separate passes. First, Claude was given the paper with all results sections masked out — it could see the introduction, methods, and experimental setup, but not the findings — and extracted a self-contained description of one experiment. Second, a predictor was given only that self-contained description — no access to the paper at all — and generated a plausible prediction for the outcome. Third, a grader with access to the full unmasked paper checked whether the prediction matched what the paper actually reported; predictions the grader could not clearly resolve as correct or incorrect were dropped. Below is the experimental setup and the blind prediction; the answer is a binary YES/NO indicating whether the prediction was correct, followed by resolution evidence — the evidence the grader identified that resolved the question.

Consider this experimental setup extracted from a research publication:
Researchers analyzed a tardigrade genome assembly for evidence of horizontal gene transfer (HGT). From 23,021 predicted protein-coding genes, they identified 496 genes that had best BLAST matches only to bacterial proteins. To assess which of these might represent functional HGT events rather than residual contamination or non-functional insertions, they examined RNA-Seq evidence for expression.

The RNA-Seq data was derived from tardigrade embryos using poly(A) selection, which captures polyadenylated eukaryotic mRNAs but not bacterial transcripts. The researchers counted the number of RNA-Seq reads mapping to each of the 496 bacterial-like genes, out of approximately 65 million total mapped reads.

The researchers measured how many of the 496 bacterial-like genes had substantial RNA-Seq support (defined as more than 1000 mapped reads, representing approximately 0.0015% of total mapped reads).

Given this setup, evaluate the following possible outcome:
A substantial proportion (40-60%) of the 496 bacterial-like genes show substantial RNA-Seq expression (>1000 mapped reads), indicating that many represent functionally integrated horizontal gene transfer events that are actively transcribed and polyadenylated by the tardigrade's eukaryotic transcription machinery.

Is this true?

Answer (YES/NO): NO